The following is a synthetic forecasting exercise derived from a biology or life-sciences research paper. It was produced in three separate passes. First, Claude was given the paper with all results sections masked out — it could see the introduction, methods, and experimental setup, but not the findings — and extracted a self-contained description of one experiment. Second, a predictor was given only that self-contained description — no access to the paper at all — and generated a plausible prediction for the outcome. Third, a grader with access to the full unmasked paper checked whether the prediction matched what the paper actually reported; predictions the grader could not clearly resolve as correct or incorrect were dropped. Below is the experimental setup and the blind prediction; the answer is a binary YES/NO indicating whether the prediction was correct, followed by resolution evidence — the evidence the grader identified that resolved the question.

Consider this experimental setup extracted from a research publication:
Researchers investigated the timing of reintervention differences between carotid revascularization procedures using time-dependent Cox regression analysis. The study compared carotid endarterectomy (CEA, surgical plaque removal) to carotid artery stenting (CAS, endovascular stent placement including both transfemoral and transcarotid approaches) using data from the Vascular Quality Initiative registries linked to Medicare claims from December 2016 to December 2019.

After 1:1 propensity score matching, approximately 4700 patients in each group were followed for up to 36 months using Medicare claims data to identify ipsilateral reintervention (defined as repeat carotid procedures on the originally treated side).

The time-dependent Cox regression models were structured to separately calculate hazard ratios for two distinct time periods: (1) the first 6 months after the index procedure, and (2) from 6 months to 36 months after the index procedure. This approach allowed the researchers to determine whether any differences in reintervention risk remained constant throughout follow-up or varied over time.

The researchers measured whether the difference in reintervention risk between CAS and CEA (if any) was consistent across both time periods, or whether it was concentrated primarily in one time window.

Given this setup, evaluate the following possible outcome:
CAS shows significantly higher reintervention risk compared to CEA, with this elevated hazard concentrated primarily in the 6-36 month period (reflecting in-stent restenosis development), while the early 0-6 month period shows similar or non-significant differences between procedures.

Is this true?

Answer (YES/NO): NO